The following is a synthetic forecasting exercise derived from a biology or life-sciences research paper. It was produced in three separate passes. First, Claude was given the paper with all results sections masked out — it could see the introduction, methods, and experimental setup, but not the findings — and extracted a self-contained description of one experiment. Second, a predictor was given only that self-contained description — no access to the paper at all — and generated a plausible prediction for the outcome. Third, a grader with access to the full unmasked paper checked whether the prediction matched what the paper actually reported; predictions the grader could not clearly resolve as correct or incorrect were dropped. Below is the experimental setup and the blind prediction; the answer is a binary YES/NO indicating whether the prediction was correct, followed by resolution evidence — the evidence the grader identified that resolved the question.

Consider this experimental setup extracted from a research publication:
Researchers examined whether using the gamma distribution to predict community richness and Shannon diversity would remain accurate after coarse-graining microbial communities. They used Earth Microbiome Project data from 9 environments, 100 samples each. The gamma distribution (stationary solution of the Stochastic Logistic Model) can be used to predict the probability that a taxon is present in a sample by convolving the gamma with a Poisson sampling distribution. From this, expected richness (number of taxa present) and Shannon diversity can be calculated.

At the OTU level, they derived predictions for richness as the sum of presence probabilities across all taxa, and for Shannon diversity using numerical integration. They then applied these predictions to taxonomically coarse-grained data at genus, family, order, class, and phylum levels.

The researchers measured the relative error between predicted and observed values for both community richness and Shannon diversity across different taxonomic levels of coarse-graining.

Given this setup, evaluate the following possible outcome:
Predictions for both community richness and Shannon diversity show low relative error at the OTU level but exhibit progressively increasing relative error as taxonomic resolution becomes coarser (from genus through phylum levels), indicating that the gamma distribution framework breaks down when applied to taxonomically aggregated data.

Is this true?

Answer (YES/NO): NO